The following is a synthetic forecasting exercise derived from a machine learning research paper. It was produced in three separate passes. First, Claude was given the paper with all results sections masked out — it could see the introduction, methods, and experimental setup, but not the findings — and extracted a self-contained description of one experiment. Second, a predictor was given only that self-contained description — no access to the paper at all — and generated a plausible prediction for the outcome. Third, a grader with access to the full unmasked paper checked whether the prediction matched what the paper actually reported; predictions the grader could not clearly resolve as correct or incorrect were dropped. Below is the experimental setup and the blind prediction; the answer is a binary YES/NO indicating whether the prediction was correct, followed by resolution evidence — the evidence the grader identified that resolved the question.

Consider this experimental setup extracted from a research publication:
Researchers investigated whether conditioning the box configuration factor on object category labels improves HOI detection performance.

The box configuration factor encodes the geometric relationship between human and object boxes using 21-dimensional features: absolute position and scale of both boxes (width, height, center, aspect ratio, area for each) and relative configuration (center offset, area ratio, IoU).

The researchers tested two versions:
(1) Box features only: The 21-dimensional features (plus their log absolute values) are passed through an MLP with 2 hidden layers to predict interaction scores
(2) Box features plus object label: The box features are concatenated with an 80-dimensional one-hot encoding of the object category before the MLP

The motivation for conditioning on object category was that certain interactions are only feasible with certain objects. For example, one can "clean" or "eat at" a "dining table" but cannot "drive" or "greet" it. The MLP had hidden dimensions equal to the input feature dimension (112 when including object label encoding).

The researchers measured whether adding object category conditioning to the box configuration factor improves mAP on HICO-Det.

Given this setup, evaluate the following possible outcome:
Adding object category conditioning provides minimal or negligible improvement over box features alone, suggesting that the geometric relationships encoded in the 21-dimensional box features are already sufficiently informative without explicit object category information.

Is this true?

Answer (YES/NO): YES